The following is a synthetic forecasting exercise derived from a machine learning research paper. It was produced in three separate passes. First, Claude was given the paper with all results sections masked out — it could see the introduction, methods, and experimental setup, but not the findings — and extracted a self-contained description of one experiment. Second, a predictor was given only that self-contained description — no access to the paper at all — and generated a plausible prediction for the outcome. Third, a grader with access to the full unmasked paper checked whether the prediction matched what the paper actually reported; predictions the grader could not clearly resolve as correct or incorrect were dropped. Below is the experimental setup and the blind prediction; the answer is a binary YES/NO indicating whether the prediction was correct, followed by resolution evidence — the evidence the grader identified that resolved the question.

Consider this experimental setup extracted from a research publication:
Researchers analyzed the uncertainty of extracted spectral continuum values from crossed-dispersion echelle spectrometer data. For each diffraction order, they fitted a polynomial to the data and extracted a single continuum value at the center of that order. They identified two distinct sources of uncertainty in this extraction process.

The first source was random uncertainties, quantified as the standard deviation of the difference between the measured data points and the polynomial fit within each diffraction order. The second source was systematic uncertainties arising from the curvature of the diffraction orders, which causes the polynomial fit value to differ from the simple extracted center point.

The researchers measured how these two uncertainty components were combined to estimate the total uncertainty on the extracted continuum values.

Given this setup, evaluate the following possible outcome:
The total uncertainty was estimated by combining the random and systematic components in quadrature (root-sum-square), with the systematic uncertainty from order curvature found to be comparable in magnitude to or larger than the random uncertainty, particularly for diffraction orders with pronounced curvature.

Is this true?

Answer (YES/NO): NO